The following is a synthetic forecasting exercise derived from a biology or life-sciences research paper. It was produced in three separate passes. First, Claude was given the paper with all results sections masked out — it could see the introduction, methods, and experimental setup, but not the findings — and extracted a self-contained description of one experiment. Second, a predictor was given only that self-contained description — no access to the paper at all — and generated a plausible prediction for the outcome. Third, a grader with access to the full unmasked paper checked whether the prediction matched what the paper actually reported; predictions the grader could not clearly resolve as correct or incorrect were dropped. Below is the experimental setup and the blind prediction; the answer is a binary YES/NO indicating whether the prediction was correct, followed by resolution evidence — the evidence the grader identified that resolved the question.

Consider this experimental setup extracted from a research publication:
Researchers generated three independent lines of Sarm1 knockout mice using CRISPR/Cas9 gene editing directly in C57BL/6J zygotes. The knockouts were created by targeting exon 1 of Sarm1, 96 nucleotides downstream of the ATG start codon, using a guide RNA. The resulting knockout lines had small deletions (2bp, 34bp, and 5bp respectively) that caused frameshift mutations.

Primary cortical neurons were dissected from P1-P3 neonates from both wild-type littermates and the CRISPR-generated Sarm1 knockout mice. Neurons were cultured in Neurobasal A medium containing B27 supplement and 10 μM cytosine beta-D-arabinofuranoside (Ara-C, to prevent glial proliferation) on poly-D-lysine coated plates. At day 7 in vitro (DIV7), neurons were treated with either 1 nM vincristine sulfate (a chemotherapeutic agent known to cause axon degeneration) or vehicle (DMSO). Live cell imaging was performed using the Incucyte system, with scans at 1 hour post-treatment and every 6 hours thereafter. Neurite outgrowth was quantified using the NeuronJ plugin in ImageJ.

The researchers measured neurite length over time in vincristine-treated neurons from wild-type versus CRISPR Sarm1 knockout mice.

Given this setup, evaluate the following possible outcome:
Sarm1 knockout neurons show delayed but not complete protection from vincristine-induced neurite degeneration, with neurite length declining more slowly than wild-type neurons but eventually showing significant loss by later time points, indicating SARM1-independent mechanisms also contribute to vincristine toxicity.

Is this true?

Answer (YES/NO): NO